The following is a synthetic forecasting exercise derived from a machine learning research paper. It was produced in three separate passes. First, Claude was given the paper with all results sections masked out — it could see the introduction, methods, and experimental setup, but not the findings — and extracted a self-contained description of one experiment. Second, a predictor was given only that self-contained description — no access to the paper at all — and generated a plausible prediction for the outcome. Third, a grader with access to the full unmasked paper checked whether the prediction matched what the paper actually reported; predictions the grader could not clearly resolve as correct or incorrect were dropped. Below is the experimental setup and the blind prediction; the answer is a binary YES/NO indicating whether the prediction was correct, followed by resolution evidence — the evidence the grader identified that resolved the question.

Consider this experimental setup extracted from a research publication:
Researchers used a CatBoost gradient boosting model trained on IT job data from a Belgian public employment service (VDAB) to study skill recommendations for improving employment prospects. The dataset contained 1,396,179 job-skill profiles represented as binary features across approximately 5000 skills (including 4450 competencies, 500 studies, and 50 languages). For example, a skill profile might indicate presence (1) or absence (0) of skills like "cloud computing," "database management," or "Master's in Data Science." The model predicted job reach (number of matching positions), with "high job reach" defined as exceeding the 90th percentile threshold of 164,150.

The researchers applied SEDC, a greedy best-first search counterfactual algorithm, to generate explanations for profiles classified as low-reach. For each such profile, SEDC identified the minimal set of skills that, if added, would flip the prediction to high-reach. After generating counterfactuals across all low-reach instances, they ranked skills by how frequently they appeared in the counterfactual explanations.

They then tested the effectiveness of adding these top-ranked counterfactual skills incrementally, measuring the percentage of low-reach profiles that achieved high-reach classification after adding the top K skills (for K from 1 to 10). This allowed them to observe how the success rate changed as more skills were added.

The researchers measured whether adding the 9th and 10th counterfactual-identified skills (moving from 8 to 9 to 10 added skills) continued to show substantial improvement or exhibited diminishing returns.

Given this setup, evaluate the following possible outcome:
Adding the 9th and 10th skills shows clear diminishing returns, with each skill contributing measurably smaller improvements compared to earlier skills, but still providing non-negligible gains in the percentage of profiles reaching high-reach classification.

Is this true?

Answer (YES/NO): NO